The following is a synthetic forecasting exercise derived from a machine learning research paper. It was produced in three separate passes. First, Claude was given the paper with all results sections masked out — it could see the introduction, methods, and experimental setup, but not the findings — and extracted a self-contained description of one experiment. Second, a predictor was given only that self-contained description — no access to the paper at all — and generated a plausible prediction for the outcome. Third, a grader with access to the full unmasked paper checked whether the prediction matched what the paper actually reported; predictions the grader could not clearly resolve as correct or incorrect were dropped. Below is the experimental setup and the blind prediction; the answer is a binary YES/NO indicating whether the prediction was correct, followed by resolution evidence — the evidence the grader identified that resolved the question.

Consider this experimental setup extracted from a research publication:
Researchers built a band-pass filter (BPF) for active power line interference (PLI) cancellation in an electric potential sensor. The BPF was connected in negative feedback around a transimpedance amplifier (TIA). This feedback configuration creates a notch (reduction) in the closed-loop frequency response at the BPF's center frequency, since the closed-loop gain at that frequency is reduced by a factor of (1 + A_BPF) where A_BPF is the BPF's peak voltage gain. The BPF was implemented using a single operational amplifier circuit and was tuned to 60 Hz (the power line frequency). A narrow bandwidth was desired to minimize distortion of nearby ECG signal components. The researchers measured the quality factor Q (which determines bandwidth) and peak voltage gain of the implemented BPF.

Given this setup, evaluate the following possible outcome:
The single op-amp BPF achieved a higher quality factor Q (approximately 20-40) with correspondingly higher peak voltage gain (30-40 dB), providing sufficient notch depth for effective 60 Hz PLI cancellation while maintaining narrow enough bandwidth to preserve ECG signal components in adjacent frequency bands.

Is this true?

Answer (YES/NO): NO